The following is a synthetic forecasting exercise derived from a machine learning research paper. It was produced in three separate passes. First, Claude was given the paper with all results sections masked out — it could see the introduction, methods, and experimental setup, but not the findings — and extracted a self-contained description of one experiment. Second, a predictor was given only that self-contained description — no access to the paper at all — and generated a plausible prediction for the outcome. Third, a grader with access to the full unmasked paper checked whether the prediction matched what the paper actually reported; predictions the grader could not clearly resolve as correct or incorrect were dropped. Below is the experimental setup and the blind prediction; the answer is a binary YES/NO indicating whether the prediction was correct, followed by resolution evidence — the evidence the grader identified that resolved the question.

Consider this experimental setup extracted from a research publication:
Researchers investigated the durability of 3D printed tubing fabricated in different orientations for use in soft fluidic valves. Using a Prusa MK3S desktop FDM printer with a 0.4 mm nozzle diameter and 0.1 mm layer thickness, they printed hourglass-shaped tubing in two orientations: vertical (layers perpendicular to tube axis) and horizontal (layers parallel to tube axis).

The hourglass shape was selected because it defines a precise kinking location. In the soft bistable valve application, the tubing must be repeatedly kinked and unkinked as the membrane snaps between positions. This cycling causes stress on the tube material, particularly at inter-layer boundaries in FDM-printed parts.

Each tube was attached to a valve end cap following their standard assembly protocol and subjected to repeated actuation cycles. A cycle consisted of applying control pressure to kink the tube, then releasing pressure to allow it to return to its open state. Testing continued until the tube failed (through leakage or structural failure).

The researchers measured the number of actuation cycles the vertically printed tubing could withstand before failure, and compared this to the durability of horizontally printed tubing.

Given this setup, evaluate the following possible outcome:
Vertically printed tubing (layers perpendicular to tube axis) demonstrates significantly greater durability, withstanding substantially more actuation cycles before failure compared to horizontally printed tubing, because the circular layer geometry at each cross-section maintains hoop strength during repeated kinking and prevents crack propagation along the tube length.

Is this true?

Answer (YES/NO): NO